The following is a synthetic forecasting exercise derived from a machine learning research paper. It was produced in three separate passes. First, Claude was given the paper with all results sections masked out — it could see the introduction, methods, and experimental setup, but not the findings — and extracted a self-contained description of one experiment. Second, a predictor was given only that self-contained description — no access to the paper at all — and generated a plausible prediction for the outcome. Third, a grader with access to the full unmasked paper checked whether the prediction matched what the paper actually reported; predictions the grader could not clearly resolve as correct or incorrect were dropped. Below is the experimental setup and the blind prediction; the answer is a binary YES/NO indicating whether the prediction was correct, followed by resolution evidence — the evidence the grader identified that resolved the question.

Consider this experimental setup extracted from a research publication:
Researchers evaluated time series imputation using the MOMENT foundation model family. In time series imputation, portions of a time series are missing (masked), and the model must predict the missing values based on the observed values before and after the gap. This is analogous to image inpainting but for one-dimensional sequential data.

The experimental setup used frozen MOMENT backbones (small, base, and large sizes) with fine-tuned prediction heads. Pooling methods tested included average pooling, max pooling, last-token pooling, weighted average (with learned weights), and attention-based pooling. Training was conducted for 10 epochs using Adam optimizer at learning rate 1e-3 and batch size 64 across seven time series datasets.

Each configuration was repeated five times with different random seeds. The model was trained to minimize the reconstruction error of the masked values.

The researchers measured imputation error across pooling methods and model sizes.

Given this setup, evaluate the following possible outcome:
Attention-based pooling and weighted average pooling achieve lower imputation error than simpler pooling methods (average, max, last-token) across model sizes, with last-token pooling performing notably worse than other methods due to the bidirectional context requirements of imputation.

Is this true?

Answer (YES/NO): NO